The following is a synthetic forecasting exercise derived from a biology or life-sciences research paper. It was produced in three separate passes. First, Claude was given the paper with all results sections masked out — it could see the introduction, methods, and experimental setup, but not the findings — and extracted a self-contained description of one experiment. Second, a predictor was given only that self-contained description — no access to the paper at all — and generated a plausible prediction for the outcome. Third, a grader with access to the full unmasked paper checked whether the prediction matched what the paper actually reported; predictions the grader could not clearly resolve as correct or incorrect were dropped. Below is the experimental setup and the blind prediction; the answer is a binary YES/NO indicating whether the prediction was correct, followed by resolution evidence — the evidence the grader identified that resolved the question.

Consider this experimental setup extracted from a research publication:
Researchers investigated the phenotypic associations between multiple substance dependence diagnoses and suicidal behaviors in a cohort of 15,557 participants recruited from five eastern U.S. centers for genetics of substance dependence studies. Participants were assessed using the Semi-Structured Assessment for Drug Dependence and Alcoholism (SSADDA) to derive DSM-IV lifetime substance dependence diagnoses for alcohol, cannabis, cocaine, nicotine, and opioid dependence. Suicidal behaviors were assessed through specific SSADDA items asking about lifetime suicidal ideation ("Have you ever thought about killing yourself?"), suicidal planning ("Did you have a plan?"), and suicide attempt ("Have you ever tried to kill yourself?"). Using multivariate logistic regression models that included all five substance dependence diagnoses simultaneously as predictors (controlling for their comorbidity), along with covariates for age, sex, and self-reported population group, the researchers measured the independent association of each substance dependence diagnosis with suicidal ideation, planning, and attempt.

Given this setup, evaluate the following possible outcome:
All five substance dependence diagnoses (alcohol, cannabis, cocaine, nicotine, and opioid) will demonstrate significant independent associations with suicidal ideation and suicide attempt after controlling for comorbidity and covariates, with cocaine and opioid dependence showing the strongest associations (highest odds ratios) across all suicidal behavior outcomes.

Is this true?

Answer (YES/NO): NO